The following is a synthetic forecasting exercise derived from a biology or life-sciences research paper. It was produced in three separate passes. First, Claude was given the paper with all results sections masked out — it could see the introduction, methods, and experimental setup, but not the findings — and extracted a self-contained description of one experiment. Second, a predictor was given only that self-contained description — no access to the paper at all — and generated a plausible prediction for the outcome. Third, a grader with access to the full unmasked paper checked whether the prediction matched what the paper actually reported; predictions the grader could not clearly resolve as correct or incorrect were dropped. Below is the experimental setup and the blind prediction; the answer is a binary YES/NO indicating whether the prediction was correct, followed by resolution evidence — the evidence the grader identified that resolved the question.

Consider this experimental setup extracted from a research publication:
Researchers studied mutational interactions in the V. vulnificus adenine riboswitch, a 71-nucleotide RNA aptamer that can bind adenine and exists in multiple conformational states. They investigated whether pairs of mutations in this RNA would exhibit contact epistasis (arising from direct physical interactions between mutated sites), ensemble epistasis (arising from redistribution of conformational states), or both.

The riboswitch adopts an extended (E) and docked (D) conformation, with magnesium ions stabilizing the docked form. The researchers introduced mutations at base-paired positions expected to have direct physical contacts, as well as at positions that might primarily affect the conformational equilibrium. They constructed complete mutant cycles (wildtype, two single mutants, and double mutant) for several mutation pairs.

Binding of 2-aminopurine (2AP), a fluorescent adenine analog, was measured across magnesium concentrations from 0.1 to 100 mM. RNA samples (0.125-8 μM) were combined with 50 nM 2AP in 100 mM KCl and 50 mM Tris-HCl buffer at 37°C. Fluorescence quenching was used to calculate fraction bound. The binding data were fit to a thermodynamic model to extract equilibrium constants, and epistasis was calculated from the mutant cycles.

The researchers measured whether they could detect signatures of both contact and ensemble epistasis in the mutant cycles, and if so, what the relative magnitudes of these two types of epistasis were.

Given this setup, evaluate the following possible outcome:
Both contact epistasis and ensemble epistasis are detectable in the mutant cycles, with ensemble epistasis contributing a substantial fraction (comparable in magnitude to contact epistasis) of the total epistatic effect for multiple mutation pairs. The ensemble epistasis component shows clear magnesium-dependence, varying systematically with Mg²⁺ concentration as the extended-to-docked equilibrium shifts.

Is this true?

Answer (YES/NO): YES